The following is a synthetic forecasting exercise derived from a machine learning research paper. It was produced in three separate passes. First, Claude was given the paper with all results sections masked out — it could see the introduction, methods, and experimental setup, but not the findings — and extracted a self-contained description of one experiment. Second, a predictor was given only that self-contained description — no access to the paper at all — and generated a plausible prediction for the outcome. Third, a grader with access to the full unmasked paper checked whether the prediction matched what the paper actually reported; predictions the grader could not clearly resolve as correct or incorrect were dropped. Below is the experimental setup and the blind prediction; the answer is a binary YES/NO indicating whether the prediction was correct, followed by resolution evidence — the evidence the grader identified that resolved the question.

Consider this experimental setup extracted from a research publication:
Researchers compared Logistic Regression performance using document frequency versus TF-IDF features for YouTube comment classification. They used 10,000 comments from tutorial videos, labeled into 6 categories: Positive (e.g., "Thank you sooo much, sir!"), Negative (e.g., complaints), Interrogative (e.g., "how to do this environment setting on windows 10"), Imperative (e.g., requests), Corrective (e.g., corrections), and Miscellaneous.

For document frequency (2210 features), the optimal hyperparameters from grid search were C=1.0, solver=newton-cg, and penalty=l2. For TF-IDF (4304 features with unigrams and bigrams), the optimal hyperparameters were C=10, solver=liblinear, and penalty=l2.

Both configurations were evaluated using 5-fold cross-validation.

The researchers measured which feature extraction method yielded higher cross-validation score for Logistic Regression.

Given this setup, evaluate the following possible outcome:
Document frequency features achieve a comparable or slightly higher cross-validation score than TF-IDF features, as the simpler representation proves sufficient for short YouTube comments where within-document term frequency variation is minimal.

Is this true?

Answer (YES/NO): YES